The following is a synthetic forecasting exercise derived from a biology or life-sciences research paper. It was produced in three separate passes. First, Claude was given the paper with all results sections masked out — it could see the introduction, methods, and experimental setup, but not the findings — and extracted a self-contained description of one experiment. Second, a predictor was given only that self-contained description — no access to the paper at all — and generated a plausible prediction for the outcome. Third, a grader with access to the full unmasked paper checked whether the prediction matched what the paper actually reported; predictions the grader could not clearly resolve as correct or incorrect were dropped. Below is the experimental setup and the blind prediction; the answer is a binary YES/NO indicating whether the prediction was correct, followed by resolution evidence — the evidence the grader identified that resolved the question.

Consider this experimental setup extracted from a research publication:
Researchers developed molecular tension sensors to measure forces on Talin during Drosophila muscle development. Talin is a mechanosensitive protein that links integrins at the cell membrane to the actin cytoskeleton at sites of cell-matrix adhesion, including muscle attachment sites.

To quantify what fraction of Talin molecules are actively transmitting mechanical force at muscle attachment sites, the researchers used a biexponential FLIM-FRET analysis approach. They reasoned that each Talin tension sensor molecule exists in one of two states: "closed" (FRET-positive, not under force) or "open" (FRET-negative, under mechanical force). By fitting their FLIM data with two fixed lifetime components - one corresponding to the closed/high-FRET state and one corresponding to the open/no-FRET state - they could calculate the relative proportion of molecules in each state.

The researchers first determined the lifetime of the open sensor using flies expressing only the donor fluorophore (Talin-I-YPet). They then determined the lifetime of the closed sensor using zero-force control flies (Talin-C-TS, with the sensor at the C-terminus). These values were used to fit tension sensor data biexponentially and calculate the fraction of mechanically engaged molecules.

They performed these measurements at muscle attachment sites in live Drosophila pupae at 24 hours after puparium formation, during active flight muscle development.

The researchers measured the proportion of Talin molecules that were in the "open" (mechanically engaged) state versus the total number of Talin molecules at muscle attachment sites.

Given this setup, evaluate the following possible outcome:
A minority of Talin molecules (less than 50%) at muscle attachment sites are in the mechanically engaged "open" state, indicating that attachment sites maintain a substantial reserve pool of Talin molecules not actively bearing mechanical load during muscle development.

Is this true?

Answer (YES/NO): YES